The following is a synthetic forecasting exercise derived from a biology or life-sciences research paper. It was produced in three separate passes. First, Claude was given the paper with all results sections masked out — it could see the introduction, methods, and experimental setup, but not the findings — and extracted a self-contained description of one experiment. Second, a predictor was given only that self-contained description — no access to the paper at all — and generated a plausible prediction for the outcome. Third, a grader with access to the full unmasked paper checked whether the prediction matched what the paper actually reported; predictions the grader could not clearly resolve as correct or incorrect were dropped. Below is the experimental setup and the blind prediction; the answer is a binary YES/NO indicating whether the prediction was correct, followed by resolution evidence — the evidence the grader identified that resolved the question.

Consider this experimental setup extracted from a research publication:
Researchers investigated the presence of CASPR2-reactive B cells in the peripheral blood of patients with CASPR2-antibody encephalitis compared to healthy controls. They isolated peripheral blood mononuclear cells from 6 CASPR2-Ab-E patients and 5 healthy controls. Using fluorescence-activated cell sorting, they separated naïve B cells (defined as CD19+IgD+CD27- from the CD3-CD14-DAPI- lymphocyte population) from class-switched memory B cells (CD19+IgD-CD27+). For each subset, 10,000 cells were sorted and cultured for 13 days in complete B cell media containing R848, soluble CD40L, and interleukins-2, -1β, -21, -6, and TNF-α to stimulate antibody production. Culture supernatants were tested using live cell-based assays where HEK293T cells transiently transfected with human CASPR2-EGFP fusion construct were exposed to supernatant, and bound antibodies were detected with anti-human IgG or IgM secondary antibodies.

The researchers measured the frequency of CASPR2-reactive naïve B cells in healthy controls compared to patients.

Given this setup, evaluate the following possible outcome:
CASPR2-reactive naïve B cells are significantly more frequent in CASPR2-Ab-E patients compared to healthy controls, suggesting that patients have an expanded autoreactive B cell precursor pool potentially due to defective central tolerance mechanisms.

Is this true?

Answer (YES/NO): NO